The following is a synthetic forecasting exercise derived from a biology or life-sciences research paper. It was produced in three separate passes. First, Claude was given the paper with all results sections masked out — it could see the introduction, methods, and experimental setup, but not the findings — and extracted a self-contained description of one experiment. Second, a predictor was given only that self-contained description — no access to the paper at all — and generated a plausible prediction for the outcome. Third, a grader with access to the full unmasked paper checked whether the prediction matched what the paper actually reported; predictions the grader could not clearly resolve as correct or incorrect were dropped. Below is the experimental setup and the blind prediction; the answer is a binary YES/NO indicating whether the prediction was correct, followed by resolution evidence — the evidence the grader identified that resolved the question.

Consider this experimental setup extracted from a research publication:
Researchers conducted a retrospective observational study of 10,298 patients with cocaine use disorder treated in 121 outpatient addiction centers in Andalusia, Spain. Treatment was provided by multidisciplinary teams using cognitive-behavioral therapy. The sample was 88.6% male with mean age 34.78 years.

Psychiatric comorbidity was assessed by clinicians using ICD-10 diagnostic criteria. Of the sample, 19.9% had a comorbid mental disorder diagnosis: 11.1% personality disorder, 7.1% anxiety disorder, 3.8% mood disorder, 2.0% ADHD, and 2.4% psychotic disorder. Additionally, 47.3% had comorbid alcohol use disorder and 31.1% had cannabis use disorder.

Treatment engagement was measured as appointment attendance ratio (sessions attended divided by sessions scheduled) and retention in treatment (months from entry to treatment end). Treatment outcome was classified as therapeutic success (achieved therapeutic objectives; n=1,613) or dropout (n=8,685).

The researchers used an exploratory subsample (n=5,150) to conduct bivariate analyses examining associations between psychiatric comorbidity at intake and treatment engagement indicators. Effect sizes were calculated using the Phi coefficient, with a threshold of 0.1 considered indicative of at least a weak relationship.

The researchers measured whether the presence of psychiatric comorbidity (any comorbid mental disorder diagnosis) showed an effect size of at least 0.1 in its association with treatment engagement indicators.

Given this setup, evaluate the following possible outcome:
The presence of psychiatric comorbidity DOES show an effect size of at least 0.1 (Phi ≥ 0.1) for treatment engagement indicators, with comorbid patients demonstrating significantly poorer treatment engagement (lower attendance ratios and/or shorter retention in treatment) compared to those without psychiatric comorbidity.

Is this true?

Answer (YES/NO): NO